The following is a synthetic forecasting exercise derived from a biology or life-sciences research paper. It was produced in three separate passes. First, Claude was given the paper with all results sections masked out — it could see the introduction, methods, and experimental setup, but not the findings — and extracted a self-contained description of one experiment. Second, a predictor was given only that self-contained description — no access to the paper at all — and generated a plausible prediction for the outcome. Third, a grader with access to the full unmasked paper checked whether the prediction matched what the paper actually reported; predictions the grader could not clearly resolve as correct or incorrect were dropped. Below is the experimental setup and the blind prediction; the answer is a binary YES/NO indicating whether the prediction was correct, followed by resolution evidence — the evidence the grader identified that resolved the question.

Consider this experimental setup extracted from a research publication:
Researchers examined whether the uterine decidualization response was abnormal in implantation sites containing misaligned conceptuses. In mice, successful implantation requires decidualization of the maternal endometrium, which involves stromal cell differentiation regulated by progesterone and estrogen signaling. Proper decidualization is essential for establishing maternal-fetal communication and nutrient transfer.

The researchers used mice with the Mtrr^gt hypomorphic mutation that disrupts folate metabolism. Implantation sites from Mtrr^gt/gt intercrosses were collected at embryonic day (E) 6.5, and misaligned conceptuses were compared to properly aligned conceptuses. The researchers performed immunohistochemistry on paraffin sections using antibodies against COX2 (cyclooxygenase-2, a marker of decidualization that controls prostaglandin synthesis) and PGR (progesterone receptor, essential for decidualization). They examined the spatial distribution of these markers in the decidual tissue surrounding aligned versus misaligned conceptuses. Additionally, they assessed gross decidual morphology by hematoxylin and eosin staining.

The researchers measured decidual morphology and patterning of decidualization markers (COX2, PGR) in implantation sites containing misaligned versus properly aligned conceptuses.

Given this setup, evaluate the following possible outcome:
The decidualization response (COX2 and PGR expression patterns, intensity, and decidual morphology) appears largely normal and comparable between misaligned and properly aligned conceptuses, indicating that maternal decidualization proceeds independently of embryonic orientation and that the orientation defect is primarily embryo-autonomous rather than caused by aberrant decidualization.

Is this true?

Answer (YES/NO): YES